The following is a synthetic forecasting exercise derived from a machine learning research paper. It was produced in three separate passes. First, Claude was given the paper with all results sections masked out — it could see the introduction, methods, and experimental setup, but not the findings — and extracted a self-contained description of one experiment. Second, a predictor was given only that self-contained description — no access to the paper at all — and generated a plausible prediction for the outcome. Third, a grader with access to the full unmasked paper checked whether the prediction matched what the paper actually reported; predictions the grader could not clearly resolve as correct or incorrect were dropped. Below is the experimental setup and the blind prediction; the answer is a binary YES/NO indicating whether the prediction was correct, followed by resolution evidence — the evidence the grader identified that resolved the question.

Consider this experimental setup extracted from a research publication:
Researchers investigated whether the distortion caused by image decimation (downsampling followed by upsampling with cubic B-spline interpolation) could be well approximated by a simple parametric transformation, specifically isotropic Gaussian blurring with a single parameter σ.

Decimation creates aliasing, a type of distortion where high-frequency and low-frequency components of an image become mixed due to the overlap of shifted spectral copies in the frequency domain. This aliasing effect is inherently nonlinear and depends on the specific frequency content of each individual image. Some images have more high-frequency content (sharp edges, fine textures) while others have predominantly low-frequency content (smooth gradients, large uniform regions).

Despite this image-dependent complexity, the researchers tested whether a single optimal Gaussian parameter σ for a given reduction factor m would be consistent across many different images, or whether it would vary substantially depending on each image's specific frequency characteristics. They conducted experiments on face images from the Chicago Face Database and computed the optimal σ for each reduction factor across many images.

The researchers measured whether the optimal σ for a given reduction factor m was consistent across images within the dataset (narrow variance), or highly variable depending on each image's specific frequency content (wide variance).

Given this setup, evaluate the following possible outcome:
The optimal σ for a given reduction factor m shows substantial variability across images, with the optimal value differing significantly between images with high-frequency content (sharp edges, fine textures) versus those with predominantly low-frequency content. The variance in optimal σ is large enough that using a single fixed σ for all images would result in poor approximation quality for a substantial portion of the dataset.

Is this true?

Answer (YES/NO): NO